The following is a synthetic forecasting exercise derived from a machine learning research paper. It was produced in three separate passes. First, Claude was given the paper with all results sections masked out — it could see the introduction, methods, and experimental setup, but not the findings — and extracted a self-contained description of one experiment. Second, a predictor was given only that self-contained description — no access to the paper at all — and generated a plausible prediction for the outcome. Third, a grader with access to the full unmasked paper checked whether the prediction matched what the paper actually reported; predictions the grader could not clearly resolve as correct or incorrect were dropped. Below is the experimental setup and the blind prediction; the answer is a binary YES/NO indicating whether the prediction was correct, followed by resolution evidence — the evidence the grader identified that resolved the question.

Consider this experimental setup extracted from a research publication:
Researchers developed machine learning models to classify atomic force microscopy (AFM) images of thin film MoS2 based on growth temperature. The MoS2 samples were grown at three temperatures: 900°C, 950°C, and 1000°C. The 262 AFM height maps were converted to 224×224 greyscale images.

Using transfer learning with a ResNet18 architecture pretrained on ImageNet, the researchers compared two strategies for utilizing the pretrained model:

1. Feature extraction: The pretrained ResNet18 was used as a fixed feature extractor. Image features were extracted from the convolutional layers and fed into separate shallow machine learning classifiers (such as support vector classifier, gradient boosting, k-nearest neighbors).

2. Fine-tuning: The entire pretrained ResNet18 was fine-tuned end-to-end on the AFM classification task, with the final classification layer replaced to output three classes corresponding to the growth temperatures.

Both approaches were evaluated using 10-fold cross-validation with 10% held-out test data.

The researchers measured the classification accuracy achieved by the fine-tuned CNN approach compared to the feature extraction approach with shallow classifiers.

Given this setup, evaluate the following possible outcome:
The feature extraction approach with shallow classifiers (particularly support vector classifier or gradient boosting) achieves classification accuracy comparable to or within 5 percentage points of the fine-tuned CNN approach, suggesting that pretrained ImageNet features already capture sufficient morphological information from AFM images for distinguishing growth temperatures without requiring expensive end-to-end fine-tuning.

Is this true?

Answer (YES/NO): YES